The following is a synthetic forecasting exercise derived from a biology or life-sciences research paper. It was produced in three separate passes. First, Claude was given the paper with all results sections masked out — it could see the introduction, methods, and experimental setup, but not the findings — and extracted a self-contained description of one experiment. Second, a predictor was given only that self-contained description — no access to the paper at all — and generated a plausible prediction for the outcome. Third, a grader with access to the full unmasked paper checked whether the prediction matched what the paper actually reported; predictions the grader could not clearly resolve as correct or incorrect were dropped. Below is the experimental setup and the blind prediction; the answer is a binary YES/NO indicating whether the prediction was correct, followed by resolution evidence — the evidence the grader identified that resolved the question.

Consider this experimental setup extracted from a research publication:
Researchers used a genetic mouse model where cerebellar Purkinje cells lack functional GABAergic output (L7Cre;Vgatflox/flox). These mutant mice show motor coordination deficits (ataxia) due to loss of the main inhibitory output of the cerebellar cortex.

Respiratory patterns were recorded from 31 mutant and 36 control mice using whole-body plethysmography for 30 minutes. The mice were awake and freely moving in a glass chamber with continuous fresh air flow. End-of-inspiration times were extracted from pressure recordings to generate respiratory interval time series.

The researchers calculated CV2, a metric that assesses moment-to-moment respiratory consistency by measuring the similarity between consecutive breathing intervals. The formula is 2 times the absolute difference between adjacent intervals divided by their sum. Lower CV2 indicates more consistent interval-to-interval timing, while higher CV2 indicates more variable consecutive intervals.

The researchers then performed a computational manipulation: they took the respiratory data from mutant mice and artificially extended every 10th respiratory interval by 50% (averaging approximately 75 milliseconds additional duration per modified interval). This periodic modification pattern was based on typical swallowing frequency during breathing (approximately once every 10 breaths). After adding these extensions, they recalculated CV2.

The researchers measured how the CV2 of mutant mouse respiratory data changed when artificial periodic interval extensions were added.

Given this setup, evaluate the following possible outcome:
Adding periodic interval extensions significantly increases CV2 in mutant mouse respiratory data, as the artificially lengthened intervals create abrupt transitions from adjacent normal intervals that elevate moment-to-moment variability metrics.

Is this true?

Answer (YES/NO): YES